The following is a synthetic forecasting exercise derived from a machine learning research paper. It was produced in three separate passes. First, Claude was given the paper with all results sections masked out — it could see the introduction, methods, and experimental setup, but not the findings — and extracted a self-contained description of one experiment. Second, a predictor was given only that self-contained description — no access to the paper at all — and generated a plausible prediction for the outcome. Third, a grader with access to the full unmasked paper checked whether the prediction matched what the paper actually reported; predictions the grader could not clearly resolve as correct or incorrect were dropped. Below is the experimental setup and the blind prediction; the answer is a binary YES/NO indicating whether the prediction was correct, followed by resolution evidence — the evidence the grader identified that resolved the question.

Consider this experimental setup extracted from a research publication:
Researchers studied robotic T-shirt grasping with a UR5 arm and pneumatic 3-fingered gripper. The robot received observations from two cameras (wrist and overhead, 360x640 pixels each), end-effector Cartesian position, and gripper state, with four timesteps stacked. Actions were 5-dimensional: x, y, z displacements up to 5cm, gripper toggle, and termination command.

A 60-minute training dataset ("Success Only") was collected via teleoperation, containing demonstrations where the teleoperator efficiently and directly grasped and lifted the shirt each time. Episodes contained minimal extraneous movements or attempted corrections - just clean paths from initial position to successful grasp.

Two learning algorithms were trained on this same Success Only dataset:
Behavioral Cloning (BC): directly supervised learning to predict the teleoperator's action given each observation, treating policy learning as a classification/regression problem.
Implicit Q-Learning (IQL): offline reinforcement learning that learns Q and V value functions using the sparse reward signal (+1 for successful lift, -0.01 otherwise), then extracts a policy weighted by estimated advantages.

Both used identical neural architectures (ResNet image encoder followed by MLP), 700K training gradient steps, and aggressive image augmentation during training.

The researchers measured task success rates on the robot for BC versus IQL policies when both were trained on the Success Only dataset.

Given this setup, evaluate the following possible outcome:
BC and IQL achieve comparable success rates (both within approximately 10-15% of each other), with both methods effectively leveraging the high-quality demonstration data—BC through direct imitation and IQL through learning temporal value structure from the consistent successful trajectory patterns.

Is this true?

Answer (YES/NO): YES